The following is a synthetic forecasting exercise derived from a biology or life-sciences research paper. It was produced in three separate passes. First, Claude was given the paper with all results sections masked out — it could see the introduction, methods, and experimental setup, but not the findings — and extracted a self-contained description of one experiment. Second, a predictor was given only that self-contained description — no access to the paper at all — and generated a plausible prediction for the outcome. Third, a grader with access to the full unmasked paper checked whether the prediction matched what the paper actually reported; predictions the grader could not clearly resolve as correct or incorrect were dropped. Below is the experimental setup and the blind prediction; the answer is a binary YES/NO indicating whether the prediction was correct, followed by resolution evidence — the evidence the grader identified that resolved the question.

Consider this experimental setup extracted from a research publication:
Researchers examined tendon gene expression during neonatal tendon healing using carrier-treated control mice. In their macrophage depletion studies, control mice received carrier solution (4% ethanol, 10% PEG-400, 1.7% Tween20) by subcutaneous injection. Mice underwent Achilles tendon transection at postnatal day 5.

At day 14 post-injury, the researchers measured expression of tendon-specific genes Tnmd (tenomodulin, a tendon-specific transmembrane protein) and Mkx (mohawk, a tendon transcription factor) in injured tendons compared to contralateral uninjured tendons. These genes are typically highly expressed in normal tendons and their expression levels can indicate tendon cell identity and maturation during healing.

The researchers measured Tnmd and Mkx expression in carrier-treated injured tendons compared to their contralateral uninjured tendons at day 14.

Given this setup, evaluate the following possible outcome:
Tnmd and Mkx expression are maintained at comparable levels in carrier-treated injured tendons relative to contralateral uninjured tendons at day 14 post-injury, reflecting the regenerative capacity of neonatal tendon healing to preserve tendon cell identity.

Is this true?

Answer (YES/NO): NO